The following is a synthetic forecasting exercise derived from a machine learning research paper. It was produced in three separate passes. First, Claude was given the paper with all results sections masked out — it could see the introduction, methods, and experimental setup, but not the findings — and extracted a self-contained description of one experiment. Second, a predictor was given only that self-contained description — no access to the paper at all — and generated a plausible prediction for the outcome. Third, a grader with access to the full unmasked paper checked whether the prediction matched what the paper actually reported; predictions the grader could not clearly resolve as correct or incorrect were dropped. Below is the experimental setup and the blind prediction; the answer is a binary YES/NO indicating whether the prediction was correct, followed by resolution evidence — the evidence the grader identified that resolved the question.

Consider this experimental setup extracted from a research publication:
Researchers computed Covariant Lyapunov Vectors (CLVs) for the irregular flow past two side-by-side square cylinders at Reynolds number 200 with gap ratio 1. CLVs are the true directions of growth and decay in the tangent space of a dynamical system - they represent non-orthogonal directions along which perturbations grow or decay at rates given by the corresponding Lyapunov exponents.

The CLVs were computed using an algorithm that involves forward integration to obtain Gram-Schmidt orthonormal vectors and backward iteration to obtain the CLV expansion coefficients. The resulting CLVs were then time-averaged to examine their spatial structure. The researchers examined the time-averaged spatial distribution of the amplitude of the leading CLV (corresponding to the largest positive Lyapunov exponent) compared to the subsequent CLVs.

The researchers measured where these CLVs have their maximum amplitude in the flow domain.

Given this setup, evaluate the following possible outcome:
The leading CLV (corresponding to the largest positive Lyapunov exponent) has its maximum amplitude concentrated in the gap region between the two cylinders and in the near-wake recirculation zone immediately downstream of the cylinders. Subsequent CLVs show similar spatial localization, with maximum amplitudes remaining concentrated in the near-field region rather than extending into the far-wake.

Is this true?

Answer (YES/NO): NO